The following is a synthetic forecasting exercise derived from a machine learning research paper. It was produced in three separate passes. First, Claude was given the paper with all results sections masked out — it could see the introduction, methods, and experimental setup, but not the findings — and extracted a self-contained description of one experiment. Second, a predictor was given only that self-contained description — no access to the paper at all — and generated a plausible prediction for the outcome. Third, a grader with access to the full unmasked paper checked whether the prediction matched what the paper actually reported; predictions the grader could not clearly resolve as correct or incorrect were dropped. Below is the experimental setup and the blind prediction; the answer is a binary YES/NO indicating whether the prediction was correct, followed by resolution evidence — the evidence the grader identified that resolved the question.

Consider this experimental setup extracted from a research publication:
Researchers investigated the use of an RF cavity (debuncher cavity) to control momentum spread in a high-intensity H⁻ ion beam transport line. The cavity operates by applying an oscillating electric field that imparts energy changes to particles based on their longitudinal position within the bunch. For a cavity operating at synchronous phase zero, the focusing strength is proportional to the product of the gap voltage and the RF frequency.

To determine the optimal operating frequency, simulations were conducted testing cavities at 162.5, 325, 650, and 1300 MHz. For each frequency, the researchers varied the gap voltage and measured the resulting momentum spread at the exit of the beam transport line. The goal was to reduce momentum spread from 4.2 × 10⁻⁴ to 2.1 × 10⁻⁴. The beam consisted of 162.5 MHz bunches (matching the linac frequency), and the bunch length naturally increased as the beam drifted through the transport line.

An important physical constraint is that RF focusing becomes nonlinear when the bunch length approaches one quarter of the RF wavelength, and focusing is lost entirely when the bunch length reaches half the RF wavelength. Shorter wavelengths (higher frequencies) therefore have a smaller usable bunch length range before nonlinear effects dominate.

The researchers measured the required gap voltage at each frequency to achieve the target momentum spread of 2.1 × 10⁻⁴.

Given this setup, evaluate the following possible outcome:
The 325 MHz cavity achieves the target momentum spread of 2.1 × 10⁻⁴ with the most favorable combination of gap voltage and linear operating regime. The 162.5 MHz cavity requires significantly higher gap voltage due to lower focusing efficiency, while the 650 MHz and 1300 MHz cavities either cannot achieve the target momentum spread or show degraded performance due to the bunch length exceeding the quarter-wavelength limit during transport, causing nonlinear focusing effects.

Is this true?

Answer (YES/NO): NO